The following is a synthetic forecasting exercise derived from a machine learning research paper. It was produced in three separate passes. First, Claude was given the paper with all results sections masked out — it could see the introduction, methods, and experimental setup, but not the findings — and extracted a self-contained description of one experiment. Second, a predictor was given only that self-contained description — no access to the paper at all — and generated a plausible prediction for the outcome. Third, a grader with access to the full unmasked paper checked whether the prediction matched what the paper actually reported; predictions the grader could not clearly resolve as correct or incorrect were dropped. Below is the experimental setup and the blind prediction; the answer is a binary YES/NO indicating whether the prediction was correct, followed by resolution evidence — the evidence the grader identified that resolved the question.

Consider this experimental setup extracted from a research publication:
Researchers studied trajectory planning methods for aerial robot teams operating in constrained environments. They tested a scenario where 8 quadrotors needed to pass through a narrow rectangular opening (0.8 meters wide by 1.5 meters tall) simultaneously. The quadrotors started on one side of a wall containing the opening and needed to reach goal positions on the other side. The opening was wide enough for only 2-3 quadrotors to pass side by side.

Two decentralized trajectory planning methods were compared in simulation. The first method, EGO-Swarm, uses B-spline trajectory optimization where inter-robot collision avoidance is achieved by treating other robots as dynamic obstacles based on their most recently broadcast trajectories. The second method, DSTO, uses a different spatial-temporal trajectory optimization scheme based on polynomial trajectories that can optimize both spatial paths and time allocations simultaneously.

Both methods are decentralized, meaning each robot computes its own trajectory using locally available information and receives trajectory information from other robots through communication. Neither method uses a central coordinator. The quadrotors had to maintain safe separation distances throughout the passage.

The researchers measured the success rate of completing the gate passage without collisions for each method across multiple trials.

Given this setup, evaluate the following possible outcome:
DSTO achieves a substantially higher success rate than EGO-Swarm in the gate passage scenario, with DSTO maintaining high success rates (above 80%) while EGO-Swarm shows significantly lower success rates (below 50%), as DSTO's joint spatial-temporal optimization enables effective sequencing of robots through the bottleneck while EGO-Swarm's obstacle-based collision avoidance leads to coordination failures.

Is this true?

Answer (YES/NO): NO